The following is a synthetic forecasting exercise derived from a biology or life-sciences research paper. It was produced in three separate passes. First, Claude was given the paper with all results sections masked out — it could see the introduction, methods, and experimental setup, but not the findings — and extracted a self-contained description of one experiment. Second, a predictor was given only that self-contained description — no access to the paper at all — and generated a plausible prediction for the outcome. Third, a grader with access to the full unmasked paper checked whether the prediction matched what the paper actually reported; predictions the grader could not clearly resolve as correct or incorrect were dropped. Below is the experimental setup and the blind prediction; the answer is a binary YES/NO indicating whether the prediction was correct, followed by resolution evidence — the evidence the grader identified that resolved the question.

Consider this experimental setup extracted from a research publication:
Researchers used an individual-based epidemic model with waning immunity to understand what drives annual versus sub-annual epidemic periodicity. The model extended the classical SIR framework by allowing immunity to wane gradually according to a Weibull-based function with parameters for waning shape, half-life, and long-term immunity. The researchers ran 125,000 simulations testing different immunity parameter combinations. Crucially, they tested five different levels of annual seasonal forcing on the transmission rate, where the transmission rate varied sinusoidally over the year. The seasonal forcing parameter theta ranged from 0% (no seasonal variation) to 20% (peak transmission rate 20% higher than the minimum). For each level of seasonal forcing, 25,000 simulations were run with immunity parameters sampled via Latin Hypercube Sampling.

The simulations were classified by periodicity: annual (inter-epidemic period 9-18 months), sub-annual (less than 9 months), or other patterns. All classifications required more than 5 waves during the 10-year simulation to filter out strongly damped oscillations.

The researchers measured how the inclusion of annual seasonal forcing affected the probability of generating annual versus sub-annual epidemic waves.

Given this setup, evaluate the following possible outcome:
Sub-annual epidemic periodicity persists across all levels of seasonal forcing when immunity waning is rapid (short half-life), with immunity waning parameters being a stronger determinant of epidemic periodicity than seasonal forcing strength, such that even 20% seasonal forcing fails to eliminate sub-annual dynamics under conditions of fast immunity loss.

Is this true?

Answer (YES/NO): YES